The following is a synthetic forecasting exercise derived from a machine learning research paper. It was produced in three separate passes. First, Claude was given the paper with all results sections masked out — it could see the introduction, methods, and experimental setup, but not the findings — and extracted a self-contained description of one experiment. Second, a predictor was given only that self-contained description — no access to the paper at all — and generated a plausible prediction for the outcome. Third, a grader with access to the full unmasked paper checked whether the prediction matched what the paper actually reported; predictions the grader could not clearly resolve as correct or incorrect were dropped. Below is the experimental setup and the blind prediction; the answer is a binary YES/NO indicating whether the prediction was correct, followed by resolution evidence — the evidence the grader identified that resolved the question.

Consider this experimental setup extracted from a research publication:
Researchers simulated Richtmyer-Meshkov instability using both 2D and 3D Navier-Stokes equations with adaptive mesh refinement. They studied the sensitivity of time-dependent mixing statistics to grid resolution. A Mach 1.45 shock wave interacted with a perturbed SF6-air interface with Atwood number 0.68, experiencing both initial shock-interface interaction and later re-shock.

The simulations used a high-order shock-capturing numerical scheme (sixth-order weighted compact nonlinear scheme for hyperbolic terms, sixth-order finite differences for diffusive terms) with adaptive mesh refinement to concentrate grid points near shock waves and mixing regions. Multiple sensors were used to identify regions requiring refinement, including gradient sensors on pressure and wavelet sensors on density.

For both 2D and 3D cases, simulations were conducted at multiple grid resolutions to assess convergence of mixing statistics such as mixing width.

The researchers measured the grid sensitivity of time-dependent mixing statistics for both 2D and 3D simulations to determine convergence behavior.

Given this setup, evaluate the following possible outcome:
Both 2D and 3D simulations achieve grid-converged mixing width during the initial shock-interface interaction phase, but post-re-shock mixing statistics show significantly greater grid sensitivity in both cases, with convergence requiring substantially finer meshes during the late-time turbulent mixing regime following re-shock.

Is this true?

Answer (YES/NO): NO